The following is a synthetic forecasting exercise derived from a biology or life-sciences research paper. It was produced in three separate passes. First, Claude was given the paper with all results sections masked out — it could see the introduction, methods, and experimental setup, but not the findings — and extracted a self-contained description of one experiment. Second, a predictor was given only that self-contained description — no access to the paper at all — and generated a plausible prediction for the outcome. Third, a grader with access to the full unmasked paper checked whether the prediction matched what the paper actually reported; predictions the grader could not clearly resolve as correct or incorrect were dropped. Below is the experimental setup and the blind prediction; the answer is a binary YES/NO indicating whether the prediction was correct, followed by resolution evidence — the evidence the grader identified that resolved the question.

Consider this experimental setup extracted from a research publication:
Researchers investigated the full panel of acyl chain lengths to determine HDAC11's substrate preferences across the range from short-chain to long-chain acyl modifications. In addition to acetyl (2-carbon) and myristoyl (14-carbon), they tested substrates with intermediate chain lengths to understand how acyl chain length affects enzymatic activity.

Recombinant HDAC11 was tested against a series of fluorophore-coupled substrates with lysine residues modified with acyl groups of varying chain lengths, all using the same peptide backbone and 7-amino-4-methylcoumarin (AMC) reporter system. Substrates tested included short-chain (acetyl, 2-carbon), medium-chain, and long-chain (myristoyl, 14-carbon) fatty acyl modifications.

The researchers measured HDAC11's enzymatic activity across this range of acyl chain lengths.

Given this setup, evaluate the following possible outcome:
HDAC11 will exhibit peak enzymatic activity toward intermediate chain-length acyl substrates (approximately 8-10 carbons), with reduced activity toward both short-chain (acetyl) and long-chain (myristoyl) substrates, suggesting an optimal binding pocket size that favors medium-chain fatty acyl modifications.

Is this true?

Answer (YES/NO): NO